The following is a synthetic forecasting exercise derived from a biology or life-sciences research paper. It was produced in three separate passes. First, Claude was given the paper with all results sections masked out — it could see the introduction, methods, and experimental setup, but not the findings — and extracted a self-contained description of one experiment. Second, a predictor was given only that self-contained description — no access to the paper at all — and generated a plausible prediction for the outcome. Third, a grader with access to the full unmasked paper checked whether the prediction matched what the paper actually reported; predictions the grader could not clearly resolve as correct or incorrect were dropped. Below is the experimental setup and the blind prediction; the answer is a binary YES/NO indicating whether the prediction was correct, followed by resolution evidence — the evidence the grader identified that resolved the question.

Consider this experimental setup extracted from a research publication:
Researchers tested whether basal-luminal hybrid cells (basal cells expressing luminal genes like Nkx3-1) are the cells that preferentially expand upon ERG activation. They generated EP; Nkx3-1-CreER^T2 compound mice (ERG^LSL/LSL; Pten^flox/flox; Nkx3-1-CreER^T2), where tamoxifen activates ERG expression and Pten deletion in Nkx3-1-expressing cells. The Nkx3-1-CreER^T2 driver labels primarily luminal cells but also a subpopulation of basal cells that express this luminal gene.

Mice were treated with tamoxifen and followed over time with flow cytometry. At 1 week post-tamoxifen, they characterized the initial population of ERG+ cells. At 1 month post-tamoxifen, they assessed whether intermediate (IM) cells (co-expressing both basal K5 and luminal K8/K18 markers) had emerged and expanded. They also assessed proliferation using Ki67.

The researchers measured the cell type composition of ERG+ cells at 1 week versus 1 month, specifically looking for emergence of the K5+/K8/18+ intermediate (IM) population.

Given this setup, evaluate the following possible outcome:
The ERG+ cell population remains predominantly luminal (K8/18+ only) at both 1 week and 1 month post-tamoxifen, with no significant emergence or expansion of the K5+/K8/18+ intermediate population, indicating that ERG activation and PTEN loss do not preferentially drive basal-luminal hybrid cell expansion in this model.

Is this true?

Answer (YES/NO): NO